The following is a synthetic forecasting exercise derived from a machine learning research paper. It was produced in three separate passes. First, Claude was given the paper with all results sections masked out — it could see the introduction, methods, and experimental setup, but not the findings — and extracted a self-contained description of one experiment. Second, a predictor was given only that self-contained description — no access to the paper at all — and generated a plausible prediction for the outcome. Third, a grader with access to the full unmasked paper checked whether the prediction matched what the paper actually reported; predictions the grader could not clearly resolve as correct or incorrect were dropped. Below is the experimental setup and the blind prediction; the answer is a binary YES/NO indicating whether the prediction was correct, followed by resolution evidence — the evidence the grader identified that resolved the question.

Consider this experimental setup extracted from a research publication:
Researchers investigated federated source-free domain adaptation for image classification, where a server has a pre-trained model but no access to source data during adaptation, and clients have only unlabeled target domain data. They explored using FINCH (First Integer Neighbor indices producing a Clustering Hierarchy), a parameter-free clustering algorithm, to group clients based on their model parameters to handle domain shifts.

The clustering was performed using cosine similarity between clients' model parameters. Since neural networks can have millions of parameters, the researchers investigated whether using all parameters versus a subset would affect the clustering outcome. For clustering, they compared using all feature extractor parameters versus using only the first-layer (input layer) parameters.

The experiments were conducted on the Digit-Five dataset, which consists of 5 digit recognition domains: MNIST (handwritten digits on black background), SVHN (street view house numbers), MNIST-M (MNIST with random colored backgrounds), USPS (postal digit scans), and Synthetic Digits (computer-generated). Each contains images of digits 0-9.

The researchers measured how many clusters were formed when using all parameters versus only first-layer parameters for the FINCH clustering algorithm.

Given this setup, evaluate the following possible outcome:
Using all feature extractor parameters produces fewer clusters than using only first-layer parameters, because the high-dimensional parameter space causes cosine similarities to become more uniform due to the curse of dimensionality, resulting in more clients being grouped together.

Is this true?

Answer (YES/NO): YES